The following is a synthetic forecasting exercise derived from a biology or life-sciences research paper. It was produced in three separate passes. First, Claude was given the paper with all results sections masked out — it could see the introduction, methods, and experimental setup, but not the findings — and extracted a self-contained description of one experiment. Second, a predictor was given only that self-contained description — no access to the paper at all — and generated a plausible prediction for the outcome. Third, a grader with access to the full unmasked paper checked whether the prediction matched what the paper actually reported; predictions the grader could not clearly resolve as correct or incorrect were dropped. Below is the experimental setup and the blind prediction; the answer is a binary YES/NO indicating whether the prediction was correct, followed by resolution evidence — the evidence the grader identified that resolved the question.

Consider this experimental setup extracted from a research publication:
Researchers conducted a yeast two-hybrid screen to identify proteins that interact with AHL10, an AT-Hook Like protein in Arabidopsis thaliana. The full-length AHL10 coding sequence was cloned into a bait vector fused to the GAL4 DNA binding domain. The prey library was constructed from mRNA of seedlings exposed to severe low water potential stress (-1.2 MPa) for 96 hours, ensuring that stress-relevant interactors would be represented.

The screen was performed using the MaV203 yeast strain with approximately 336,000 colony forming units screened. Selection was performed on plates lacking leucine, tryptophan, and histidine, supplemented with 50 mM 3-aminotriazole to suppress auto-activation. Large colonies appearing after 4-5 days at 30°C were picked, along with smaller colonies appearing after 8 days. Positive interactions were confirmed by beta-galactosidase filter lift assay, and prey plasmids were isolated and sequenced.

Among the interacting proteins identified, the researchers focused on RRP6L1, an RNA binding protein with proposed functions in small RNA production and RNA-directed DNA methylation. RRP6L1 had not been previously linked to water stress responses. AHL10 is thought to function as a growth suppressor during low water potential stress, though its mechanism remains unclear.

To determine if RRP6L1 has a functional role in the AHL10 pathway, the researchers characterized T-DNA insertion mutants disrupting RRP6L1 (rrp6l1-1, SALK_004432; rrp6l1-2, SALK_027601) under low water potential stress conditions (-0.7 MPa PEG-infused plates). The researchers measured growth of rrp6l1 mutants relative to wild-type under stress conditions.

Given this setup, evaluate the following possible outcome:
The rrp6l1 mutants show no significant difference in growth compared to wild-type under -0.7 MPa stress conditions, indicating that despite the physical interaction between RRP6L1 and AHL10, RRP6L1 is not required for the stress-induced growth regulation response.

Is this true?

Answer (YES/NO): NO